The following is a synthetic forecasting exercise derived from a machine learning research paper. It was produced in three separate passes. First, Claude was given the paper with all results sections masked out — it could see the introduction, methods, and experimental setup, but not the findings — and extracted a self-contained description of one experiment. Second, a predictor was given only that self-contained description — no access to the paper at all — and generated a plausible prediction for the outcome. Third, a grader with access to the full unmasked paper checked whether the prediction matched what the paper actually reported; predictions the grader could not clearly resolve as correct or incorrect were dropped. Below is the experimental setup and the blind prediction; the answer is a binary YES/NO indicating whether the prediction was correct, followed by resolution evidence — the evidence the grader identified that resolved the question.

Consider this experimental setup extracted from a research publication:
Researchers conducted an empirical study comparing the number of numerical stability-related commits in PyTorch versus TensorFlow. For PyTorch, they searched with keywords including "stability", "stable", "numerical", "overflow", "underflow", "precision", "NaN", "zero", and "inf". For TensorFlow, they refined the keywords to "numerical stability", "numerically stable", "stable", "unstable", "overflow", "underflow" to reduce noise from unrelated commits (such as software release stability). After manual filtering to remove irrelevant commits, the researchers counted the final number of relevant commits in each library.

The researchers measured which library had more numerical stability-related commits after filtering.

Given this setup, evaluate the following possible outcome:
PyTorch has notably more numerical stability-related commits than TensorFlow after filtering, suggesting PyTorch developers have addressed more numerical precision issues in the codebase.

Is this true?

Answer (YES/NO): NO